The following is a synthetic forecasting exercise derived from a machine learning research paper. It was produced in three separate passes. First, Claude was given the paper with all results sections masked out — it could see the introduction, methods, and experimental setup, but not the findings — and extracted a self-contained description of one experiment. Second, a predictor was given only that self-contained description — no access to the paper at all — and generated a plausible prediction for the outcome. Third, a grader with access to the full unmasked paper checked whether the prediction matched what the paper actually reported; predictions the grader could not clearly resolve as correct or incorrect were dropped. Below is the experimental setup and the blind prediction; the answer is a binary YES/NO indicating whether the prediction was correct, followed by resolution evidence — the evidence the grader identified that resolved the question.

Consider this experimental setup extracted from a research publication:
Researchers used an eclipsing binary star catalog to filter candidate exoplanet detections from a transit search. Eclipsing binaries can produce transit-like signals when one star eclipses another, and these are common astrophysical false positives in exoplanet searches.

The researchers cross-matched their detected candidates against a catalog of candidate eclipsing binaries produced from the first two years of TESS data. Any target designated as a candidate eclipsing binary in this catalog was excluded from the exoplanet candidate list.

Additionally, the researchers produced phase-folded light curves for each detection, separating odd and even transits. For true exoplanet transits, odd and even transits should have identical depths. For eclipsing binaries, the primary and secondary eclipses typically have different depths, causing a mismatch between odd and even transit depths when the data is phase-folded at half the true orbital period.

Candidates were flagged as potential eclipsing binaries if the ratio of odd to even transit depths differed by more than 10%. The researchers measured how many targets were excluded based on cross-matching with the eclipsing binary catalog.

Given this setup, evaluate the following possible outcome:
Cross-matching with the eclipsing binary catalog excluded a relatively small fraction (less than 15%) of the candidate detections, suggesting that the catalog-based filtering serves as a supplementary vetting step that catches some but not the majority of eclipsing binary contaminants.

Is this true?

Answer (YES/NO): YES